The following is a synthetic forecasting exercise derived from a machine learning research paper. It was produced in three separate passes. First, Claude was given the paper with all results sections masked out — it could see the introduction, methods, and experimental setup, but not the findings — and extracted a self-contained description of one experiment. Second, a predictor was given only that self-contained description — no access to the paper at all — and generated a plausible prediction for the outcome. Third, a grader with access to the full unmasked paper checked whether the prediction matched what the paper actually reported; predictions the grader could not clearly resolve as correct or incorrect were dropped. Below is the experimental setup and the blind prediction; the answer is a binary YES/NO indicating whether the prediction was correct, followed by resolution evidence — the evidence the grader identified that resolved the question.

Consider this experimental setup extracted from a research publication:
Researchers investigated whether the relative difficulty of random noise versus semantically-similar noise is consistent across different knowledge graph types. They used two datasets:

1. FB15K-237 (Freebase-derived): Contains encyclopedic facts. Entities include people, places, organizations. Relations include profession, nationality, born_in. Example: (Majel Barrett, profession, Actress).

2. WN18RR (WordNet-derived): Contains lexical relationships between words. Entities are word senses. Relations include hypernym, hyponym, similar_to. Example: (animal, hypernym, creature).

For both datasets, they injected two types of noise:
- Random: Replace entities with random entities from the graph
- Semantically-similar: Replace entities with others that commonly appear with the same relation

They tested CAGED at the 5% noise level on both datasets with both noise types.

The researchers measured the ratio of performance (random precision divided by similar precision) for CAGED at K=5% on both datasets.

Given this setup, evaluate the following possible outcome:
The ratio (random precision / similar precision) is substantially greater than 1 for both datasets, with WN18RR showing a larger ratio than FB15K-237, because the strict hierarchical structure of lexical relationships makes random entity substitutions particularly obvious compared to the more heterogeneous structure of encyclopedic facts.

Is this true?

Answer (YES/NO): NO